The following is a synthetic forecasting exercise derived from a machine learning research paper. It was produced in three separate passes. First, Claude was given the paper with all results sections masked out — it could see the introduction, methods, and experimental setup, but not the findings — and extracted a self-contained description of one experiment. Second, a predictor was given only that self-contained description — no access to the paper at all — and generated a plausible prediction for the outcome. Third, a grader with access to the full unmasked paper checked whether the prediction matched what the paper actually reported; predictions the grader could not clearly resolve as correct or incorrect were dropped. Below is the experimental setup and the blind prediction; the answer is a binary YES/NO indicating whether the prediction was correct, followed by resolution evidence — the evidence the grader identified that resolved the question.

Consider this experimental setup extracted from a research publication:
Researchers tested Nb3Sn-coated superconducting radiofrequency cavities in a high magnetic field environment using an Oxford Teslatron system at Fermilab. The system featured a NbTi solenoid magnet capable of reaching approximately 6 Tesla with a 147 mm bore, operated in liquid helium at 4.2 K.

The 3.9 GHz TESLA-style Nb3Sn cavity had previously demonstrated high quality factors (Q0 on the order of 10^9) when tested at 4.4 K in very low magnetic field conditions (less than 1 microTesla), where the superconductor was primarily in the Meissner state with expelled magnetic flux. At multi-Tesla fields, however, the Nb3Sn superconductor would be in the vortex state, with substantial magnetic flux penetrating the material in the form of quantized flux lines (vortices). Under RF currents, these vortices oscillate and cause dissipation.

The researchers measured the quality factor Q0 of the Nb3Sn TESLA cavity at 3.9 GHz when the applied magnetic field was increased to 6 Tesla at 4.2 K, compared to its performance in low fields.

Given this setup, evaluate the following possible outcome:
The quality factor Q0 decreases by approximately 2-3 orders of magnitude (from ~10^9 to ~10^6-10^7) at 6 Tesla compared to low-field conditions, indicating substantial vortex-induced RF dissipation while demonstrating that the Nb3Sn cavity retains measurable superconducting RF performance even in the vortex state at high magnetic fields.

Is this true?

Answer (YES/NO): NO